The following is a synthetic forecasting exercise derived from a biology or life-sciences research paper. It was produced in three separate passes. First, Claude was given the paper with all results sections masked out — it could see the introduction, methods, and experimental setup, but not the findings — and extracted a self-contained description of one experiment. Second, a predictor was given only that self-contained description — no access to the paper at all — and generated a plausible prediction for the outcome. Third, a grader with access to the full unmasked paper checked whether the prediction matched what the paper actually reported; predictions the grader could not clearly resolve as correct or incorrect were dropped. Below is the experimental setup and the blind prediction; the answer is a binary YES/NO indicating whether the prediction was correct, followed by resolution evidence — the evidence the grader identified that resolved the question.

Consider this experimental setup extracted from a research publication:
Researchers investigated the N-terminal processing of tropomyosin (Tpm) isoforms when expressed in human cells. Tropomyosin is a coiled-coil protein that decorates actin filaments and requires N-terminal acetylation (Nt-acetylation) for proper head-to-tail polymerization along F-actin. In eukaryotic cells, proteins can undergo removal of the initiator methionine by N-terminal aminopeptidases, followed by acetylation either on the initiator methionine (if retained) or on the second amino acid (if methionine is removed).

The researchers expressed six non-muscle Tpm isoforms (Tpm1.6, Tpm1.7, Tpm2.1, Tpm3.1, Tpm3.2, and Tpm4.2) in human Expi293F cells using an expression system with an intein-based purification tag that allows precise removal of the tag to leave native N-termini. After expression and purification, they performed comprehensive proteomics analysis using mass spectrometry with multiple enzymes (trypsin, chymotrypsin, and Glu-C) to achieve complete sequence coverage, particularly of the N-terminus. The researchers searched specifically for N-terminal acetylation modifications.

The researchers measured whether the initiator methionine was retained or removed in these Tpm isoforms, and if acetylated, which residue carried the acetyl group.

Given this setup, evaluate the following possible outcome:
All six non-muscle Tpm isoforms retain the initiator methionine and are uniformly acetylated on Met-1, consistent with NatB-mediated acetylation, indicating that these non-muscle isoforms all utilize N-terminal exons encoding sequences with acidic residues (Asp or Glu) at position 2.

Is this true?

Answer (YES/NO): NO